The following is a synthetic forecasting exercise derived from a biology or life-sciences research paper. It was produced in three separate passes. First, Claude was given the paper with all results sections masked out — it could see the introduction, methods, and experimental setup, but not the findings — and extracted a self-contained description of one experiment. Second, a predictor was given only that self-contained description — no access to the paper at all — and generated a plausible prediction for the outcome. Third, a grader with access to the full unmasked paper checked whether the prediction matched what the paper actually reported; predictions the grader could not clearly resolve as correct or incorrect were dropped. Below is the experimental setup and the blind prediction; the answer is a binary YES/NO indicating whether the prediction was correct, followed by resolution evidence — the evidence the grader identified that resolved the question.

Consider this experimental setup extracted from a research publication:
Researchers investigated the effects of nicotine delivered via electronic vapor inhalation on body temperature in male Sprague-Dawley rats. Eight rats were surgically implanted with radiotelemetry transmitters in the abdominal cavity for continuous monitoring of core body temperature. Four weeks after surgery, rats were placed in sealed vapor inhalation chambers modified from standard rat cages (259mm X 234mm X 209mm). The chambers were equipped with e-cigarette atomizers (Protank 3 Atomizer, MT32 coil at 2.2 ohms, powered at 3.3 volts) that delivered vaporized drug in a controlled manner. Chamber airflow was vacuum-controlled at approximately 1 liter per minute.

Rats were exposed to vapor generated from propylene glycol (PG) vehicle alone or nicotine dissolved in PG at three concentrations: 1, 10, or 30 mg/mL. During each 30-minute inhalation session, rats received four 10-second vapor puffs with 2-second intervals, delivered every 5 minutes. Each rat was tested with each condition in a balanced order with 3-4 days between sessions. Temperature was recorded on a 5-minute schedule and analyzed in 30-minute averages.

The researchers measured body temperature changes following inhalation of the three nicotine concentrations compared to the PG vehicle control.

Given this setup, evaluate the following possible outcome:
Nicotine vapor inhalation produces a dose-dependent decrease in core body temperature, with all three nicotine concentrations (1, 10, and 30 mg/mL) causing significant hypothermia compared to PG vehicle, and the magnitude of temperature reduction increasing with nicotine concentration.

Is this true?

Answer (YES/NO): NO